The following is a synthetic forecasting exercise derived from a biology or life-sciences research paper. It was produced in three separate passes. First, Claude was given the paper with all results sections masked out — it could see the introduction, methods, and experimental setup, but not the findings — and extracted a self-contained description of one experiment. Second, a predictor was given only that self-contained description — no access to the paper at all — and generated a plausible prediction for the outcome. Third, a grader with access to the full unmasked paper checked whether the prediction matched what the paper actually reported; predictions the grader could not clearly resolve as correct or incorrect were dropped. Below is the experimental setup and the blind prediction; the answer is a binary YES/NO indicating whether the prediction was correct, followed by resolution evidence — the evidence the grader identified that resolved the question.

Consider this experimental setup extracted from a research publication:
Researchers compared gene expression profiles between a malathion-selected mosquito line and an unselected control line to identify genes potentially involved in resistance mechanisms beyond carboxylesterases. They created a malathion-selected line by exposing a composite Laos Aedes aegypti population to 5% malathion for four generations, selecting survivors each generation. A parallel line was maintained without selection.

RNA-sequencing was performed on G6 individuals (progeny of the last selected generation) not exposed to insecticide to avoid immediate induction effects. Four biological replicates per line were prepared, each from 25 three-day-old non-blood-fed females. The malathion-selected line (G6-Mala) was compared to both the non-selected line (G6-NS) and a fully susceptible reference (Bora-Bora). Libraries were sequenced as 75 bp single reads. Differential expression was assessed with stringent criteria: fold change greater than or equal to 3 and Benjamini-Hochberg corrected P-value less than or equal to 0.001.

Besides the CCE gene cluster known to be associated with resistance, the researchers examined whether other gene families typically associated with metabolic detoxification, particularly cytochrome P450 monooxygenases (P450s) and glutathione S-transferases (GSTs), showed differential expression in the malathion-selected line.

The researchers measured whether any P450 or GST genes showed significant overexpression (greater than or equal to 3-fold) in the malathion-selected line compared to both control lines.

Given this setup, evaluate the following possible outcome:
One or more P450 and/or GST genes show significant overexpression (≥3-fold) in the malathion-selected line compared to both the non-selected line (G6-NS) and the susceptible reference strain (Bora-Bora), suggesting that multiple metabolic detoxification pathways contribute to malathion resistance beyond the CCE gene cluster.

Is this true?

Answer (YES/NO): NO